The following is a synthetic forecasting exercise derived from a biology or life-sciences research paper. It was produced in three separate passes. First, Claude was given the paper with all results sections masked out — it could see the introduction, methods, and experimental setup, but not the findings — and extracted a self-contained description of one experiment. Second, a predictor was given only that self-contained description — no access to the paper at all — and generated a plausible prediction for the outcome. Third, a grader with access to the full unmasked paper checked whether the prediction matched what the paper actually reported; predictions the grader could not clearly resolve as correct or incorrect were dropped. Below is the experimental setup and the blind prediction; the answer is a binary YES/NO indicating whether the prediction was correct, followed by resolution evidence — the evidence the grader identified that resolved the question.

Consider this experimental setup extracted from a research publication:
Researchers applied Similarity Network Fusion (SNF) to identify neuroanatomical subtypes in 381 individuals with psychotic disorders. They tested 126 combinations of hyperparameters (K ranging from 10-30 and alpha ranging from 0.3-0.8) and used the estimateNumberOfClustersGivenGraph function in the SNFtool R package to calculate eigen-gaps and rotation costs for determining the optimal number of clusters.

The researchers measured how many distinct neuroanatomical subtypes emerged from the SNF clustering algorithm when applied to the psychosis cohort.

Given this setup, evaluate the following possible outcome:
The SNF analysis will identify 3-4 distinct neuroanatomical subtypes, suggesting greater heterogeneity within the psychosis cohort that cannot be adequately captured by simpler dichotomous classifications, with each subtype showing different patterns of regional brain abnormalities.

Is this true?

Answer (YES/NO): NO